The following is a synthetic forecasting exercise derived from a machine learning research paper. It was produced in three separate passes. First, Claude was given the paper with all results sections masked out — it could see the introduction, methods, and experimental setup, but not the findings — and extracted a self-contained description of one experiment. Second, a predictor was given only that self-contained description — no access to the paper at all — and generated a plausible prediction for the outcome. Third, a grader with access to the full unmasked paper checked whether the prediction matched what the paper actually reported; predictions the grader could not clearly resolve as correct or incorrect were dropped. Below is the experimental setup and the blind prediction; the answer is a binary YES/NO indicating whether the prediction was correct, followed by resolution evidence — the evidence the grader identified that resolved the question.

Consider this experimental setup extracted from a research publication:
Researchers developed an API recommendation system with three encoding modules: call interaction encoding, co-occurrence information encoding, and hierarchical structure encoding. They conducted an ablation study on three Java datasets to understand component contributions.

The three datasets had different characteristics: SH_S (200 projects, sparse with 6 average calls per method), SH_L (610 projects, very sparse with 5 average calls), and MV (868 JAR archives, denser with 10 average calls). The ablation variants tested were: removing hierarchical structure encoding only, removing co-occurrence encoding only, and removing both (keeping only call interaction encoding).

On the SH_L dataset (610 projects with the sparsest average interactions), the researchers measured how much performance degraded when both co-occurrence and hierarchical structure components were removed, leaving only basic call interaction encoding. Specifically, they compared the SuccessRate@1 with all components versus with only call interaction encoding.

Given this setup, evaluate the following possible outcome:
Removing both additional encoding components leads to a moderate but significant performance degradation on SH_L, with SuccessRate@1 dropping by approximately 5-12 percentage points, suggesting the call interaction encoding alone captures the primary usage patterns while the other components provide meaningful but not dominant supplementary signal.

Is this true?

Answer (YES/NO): NO